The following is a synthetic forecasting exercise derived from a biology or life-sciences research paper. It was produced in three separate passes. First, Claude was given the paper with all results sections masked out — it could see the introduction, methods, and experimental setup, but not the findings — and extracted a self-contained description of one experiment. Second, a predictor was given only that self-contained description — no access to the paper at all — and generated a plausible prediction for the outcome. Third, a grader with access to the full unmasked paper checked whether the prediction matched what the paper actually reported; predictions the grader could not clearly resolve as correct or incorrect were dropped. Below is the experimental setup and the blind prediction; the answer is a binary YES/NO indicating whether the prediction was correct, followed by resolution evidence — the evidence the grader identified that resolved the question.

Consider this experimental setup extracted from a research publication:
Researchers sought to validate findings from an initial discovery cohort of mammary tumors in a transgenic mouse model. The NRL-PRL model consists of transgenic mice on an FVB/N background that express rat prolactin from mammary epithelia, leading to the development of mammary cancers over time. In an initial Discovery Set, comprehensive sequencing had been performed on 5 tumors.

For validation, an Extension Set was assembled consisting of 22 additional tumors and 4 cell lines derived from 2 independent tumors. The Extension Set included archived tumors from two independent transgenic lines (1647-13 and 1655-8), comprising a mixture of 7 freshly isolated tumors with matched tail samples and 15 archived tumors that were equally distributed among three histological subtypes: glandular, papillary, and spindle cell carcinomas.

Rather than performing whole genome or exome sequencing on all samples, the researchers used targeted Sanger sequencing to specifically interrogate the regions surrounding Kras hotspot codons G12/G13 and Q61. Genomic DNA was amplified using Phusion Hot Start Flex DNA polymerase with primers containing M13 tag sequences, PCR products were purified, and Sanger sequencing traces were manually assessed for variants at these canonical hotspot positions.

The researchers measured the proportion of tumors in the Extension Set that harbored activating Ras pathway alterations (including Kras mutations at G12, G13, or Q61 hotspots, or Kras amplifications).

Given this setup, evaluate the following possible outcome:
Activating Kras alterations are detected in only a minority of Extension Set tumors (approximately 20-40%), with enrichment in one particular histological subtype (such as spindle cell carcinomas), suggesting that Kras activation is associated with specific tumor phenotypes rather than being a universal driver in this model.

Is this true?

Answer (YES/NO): NO